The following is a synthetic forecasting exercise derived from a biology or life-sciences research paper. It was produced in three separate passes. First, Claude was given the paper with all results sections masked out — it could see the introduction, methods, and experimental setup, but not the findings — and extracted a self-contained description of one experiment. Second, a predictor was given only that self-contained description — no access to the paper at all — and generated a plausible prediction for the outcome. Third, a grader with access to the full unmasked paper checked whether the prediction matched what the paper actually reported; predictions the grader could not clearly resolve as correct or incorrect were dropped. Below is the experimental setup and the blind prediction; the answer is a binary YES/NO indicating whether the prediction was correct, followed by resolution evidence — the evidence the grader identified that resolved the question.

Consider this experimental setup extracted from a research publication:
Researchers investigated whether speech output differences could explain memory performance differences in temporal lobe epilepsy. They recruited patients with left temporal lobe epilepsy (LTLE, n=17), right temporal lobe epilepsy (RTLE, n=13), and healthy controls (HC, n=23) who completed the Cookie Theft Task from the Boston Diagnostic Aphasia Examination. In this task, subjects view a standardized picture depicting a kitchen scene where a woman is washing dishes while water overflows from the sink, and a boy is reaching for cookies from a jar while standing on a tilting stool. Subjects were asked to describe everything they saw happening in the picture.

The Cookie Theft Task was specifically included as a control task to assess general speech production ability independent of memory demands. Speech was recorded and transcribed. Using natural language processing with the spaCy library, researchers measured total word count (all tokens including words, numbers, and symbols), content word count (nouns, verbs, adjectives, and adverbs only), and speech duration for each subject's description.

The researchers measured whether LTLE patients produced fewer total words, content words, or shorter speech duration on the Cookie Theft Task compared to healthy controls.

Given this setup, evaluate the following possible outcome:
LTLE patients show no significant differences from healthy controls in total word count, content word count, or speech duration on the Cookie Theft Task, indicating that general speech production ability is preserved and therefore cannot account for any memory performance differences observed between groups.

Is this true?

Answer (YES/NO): YES